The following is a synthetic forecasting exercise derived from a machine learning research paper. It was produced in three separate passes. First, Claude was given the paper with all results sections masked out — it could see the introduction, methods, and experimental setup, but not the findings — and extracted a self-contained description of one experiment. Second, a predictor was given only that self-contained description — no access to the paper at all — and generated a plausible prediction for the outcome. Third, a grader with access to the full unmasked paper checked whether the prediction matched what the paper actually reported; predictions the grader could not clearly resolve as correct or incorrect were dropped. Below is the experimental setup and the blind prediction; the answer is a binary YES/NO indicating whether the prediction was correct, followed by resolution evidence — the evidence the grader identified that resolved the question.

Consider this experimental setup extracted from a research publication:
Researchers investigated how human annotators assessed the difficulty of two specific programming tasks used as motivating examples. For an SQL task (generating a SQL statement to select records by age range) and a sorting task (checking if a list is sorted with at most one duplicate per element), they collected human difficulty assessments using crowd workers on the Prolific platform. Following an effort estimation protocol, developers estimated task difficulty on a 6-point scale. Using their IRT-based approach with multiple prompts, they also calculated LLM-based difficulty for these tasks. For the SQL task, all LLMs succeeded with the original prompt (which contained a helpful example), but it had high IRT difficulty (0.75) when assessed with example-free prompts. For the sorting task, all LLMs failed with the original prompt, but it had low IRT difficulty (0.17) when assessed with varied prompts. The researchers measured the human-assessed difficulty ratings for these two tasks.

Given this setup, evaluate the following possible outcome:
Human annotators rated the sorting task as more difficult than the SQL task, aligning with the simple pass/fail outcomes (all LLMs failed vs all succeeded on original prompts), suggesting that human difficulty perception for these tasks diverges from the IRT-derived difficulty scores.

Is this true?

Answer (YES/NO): YES